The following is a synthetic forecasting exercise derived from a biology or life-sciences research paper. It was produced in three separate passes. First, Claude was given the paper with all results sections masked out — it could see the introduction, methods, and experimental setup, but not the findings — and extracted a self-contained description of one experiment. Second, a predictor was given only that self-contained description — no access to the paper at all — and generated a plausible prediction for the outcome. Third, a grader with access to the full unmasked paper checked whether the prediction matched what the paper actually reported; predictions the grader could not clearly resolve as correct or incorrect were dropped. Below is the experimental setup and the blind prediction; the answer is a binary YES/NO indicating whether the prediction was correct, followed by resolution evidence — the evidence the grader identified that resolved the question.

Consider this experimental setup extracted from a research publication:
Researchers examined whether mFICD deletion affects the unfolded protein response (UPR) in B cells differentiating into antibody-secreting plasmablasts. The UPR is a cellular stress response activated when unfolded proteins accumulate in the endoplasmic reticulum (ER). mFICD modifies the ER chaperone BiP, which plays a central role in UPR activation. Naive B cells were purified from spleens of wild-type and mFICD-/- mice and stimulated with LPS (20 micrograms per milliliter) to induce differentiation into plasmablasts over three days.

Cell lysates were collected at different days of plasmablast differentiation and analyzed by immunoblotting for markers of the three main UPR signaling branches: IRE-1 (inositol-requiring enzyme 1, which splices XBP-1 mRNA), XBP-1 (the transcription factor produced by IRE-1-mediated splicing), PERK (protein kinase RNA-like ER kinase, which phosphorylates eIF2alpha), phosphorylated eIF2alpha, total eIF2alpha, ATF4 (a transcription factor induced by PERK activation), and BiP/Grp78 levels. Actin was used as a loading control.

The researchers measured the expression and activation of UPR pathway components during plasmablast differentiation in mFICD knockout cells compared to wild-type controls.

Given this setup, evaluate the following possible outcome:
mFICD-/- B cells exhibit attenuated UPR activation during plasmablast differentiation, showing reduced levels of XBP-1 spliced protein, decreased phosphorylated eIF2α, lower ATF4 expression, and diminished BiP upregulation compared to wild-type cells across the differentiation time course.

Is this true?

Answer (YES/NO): NO